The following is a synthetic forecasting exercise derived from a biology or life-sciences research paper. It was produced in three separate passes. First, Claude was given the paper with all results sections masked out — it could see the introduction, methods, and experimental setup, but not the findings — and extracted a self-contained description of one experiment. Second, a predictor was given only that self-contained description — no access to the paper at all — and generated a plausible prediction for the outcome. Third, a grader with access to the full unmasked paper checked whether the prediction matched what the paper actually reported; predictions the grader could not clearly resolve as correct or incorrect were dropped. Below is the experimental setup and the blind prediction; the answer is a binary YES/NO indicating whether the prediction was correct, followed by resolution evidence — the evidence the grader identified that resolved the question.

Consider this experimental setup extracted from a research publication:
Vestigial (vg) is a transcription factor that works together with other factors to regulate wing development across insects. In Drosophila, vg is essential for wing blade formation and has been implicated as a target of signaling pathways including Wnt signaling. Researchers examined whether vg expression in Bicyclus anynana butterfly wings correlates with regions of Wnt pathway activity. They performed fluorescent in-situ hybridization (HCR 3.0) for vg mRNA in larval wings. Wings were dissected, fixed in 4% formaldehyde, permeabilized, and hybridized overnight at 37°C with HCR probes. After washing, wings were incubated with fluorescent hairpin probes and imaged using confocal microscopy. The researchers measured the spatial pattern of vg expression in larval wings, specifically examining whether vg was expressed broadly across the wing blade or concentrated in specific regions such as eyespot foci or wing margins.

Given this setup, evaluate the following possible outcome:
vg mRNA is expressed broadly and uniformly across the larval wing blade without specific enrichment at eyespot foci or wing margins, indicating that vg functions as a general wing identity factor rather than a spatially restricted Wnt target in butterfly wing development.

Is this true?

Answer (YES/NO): NO